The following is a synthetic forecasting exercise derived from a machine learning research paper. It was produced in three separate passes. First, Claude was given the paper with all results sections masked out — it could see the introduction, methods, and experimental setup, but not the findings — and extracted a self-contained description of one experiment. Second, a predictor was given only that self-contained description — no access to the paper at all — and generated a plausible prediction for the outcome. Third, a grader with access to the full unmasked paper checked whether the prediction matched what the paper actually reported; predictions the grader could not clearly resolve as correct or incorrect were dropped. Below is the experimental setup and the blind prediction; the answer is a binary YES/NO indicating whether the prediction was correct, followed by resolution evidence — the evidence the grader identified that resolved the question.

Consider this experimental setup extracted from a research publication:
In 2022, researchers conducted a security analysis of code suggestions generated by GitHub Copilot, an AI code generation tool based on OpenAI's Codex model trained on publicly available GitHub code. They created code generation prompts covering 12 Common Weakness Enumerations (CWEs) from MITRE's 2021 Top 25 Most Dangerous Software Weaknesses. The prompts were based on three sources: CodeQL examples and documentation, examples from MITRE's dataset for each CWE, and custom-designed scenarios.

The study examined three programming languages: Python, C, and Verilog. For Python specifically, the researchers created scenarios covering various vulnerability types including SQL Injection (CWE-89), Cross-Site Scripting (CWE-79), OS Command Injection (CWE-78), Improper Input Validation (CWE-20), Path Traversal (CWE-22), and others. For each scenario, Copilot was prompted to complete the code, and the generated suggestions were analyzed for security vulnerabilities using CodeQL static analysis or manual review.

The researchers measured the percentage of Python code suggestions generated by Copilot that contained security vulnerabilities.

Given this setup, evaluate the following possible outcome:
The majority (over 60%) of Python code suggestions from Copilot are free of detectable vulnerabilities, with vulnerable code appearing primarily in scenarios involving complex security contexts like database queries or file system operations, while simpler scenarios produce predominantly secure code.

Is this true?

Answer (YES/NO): NO